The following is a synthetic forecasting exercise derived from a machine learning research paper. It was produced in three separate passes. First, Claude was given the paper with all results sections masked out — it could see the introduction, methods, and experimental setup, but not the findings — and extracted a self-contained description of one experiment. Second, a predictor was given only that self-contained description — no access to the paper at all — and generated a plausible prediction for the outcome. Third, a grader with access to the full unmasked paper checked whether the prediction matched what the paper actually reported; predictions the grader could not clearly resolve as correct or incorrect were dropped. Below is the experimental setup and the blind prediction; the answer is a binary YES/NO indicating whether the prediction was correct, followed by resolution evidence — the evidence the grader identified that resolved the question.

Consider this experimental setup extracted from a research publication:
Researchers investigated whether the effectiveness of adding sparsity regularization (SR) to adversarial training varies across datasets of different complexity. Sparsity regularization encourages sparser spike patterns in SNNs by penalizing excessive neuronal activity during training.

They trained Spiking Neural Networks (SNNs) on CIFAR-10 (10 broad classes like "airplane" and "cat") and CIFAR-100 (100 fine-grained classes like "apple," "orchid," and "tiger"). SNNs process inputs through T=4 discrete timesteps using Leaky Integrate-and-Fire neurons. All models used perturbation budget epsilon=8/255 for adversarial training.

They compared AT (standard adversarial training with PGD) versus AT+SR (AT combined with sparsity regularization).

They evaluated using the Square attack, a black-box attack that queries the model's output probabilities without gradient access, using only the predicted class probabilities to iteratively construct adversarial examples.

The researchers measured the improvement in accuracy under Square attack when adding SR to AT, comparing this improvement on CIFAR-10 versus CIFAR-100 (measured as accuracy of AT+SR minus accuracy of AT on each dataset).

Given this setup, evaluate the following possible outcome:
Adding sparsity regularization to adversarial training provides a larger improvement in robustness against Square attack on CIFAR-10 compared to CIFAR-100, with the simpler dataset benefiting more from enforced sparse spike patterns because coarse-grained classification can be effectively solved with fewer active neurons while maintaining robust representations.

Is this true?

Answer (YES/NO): YES